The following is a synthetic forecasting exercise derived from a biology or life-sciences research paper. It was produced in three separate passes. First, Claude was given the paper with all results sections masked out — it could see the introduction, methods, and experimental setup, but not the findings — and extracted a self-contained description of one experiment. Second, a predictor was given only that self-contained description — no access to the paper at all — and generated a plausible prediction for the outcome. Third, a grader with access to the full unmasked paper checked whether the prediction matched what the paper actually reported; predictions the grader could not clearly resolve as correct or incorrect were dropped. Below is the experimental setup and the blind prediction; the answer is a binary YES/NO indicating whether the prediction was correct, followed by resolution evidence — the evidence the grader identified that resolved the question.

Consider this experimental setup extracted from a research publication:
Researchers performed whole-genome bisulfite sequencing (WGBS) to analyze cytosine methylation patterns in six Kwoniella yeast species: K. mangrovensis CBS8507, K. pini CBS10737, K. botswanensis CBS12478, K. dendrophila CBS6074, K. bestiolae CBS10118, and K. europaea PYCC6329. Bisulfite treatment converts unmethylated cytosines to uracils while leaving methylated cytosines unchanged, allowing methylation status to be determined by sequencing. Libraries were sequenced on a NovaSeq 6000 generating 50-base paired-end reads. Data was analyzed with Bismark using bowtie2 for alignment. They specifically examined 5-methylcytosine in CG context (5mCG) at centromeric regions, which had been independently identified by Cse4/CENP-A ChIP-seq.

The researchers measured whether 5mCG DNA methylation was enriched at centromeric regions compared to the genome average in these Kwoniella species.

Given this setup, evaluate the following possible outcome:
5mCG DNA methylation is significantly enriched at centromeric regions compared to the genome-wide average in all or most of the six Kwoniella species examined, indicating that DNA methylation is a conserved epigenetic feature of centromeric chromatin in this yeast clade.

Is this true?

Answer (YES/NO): NO